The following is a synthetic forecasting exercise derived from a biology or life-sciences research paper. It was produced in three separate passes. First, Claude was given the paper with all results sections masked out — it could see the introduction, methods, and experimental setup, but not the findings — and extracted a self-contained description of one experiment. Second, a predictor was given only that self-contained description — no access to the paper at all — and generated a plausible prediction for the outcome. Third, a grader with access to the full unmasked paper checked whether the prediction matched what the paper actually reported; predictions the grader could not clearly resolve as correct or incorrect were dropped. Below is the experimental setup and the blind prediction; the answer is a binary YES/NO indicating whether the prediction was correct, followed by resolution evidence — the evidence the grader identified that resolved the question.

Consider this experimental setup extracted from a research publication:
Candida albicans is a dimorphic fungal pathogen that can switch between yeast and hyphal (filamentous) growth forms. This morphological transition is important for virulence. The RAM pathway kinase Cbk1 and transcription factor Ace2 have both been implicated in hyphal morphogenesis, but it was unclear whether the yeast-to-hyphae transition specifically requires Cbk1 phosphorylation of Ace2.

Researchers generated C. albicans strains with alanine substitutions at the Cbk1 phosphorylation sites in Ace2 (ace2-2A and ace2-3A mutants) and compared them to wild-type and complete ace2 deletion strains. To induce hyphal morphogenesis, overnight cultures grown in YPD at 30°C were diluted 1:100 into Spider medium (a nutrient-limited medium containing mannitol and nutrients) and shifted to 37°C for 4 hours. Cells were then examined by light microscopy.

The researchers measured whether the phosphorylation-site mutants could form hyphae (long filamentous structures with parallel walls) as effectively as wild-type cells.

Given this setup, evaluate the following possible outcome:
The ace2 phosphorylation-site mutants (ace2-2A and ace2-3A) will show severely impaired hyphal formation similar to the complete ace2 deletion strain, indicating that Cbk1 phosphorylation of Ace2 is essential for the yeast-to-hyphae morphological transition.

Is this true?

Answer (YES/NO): NO